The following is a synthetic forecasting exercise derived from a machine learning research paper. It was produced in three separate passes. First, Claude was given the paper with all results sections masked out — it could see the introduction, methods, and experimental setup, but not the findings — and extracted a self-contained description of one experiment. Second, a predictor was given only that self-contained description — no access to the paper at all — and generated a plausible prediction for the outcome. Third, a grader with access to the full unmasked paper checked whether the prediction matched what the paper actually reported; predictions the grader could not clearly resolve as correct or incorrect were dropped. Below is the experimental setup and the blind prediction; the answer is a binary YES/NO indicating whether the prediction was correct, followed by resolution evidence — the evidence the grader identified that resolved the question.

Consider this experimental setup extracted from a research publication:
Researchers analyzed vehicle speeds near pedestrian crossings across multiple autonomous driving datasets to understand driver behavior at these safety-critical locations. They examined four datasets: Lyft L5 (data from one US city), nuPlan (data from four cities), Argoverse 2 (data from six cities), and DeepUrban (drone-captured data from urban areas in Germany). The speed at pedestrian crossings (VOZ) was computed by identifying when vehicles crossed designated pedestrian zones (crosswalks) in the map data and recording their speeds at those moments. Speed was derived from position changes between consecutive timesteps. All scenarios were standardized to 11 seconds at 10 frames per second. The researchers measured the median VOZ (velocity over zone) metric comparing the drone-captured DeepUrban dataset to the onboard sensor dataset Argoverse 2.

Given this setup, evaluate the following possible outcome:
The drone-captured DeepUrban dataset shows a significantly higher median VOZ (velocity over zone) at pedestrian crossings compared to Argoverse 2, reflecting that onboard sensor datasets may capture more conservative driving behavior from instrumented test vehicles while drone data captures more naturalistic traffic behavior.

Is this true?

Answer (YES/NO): NO